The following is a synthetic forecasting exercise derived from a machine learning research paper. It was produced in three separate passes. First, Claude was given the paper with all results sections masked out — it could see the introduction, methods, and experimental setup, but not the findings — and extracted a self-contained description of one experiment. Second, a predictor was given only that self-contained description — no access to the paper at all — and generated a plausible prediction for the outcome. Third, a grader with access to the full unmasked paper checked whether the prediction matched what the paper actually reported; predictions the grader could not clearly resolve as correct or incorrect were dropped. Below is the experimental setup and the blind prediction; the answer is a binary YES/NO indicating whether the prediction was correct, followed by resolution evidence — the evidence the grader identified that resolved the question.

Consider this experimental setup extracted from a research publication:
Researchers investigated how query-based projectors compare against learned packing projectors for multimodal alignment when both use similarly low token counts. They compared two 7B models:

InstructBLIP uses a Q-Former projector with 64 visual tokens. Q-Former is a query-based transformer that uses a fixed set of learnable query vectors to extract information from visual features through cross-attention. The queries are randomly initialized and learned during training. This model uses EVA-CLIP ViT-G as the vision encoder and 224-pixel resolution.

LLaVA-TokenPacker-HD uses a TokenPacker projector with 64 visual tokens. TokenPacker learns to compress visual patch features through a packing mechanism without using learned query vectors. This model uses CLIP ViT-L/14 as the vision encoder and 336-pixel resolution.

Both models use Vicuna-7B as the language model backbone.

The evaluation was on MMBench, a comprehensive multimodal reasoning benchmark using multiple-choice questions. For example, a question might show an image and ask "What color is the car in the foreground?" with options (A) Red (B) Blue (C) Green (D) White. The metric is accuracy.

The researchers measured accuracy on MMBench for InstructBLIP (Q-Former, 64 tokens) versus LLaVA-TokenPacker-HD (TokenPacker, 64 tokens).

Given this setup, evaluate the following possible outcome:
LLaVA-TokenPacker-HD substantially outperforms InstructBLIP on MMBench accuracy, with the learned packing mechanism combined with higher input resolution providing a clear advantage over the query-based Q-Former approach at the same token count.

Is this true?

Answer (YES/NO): YES